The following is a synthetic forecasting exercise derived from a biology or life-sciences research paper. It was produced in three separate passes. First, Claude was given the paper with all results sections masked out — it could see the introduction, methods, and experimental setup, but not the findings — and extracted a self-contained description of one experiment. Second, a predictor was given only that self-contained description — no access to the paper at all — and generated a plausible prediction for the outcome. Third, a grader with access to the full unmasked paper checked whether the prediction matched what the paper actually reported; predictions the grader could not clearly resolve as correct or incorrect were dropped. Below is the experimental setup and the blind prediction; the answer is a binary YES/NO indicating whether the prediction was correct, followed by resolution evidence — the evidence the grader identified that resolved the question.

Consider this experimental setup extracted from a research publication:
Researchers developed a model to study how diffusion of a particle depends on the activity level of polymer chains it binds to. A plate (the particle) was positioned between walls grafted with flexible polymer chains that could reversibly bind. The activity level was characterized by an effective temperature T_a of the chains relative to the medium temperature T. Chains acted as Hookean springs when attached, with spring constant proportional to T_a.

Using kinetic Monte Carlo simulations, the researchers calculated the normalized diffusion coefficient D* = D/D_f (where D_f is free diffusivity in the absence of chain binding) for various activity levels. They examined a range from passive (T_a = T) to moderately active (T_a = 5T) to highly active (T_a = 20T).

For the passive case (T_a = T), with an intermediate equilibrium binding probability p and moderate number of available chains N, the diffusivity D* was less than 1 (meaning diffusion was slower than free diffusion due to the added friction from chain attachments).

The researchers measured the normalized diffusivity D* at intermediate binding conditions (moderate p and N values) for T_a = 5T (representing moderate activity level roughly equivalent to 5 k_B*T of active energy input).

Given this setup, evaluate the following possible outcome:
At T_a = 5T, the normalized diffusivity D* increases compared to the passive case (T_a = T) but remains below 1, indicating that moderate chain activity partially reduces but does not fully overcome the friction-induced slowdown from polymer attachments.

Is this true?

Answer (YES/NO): NO